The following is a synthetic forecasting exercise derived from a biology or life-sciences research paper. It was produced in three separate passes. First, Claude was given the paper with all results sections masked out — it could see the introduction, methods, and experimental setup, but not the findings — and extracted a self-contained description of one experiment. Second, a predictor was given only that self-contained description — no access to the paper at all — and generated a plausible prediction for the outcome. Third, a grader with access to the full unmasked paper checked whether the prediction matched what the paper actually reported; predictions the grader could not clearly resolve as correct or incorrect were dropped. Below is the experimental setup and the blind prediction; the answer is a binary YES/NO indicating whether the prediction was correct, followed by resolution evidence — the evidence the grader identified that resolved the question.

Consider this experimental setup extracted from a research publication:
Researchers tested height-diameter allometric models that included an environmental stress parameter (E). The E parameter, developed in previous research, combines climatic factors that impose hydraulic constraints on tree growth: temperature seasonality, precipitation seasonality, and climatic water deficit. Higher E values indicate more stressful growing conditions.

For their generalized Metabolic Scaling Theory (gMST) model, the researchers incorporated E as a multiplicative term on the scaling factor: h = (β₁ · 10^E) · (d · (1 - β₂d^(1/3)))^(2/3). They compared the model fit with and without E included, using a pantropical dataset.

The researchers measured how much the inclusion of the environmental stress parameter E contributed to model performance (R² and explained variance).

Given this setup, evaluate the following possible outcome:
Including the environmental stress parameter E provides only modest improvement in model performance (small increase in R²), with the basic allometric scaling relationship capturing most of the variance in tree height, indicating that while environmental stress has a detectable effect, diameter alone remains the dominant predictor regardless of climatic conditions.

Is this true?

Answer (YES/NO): NO